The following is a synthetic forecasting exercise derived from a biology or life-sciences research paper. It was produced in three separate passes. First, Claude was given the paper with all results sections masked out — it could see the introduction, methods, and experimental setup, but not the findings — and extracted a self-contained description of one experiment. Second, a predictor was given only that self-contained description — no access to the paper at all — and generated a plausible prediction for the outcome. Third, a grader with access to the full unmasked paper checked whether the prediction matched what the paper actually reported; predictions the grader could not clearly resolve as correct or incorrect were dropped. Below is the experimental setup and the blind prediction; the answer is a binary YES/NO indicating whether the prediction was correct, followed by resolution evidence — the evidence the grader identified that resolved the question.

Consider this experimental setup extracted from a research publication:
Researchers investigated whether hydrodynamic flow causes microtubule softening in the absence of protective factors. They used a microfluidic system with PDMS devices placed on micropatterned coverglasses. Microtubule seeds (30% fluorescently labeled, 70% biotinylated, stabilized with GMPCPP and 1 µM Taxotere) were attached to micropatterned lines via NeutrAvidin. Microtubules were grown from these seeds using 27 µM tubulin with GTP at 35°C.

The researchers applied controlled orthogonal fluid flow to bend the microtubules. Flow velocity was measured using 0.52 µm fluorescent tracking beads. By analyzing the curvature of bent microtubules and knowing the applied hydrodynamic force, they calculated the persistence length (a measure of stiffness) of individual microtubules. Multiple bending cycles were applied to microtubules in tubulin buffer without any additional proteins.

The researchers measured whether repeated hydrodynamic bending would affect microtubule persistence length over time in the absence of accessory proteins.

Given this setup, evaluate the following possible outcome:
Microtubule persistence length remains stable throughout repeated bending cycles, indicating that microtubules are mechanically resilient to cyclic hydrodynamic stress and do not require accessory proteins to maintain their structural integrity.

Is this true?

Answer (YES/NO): NO